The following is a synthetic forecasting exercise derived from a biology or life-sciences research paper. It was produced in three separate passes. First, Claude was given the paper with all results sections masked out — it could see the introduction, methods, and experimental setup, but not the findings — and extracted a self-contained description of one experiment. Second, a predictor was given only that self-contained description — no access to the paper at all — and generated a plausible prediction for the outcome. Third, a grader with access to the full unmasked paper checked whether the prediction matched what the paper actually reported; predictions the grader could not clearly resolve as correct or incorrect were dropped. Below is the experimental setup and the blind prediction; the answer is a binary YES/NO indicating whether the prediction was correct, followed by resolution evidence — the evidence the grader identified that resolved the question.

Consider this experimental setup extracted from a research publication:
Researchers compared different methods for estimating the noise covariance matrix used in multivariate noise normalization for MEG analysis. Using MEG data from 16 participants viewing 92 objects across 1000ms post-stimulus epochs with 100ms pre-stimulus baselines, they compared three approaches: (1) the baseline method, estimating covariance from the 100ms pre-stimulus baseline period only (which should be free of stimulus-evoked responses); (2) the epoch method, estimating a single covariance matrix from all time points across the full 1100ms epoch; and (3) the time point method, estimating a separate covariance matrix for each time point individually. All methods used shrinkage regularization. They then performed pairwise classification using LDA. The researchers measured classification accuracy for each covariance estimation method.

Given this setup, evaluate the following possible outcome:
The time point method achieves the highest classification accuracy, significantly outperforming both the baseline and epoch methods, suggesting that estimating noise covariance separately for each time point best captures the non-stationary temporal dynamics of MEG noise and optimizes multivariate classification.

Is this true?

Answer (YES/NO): NO